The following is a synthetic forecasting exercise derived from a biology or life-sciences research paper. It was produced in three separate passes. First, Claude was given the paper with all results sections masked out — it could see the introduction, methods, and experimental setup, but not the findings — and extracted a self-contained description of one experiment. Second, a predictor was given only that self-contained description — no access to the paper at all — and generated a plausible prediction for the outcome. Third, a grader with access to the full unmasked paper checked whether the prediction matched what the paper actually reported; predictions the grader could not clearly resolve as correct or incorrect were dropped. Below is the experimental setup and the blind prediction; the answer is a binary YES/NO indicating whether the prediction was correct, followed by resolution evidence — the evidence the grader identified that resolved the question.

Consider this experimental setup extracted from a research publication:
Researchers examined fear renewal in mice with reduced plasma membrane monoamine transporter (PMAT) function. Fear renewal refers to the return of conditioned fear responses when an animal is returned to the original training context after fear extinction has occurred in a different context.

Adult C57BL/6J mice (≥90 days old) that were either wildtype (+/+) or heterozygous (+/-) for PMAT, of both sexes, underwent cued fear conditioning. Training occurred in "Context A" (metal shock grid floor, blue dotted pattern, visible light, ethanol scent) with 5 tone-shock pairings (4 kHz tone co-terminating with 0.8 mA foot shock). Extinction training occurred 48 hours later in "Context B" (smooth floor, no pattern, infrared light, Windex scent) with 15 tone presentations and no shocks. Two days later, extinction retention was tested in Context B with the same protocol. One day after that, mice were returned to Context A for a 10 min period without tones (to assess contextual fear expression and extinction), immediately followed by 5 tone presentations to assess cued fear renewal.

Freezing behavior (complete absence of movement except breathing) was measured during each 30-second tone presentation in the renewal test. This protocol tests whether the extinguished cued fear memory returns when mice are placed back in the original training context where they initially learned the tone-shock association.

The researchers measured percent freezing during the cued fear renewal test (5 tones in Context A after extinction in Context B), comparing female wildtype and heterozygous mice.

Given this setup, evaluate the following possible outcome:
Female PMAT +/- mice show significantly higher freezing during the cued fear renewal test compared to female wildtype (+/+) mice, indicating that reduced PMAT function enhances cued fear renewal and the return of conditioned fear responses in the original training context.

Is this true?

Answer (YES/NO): NO